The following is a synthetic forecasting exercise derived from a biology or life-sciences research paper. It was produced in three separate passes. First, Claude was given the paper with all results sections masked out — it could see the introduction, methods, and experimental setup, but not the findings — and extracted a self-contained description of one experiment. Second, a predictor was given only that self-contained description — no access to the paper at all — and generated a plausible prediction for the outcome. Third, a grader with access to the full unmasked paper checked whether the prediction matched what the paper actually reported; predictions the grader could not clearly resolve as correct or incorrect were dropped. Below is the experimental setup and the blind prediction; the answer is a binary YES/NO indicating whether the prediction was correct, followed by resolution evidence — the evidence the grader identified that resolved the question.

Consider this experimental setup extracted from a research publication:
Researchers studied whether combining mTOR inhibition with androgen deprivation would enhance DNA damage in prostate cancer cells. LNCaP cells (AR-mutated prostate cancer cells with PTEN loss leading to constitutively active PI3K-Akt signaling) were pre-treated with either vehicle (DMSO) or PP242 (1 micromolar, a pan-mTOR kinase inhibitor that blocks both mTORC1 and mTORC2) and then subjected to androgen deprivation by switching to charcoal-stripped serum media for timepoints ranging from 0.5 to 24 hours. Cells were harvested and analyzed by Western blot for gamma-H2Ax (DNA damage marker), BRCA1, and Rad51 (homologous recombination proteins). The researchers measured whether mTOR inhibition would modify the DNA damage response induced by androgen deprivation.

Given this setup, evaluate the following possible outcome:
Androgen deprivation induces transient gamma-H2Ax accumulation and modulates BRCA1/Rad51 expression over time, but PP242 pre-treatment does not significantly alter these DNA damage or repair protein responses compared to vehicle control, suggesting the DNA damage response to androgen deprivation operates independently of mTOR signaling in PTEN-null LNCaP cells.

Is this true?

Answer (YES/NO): NO